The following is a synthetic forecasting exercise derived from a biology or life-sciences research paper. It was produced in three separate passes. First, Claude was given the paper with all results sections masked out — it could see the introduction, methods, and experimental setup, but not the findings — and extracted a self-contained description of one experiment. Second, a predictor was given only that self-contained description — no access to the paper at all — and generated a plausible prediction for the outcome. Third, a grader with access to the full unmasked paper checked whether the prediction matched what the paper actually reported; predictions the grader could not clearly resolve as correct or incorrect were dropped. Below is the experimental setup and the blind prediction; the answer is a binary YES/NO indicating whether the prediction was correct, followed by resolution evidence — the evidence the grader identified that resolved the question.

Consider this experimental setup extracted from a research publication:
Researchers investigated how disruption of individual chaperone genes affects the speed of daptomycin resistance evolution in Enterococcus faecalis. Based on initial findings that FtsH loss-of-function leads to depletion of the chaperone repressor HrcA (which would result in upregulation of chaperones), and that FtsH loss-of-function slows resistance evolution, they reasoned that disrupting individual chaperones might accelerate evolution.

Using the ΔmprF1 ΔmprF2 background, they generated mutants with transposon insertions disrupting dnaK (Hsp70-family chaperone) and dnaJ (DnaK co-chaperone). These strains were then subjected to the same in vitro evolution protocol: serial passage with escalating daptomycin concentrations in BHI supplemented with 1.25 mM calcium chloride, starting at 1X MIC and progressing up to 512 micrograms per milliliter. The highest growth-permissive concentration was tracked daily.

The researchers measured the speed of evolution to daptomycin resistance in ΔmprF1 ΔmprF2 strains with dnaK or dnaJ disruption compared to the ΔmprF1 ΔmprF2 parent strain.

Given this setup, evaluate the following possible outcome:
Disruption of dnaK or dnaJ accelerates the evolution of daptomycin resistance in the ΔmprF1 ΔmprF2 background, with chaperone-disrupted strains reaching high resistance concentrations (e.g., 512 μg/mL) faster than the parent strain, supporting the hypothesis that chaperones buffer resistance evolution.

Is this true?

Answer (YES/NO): NO